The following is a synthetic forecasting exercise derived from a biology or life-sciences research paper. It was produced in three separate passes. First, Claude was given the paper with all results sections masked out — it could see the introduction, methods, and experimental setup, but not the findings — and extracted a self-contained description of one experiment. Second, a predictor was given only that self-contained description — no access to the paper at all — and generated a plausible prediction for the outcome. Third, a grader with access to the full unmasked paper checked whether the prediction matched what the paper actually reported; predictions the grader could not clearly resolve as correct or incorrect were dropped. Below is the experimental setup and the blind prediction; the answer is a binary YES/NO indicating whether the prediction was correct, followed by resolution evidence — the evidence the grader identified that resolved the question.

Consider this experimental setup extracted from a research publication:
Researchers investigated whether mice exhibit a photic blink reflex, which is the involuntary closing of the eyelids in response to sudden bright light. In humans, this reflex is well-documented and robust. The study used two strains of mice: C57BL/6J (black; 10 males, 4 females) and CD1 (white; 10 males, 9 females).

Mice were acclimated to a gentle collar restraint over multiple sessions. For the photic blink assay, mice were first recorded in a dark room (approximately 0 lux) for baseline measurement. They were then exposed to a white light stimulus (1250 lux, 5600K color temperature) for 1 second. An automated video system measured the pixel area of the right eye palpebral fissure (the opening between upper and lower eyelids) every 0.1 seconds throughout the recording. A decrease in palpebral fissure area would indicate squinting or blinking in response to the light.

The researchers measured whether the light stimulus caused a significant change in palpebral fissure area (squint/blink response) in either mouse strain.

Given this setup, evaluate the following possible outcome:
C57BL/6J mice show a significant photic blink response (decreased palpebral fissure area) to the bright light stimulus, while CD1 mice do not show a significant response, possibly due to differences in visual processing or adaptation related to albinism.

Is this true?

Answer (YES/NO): NO